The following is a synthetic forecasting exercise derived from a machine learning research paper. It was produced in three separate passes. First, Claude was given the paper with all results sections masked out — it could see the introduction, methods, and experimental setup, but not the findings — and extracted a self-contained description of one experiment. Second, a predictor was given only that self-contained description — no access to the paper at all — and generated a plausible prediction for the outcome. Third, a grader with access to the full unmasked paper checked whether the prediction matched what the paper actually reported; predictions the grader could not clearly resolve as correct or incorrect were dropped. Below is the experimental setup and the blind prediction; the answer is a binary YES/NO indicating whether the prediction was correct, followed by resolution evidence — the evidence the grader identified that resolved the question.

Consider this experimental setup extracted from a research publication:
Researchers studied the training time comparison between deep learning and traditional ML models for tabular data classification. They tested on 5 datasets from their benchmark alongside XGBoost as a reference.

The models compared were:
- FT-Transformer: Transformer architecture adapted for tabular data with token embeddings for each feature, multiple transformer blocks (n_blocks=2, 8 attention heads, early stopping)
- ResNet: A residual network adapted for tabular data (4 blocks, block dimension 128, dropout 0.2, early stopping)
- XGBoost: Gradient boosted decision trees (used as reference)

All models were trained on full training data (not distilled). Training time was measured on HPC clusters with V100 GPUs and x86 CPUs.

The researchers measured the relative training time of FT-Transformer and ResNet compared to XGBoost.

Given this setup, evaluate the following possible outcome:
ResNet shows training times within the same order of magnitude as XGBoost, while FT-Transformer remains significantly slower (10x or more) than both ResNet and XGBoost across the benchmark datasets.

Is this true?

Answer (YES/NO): NO